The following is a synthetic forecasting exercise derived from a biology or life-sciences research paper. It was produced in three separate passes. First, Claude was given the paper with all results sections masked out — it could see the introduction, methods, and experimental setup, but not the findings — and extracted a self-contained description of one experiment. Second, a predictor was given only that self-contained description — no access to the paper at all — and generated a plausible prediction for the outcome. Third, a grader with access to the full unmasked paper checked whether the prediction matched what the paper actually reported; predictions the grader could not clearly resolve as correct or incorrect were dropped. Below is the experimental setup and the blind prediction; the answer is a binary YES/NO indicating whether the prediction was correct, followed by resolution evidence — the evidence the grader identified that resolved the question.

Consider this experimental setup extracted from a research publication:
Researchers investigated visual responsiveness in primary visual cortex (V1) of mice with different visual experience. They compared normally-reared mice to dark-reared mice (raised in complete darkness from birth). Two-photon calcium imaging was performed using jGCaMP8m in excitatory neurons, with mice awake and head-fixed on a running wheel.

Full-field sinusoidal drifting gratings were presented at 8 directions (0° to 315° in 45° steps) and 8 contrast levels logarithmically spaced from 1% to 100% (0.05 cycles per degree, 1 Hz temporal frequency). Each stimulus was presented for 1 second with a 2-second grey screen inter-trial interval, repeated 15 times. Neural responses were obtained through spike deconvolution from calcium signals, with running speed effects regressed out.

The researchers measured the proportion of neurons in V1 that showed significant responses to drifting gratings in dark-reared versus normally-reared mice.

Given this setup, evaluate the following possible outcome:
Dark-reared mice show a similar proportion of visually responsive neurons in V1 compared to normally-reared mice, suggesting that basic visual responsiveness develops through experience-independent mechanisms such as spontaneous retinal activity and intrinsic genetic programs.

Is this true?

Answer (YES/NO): NO